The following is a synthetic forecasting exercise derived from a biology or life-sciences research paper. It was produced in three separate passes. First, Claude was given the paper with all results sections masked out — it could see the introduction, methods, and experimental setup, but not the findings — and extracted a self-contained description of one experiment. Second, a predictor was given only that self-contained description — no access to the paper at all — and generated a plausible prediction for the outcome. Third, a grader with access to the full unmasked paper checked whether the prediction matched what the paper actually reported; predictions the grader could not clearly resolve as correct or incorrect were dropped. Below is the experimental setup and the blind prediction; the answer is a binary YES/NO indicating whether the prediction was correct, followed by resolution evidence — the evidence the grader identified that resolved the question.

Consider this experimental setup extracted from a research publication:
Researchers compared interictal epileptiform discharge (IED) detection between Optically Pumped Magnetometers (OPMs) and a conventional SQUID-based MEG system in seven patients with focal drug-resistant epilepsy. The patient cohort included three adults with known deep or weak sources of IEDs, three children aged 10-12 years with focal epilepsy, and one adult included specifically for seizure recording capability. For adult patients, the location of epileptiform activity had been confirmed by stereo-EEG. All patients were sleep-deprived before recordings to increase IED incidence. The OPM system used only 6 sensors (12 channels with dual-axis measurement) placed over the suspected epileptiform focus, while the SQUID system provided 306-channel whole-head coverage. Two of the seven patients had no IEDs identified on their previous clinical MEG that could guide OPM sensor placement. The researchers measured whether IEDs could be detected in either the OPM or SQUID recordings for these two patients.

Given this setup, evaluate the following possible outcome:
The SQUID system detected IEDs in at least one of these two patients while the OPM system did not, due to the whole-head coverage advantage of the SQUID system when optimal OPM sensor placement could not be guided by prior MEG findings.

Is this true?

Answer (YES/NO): NO